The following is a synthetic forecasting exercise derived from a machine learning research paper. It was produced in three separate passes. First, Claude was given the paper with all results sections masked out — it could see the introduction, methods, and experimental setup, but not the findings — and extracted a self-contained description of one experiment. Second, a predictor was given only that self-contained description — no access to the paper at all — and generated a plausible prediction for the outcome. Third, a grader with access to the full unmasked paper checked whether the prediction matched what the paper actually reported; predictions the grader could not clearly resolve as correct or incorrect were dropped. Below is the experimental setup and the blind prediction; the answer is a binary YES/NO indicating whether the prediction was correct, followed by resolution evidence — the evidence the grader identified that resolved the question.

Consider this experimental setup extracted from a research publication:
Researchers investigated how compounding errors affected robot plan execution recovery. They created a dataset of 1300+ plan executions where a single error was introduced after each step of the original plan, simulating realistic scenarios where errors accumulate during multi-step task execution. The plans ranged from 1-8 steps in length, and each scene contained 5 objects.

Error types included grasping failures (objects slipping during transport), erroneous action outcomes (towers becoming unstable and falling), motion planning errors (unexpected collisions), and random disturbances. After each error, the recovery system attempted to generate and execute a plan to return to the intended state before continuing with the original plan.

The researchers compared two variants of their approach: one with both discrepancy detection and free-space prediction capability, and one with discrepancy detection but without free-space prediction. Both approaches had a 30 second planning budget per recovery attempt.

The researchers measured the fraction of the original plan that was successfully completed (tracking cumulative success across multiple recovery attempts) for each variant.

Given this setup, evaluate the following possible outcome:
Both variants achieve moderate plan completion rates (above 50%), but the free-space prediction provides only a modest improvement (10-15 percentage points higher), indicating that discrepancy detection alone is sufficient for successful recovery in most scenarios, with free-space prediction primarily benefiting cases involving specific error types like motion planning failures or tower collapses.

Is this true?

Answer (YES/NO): NO